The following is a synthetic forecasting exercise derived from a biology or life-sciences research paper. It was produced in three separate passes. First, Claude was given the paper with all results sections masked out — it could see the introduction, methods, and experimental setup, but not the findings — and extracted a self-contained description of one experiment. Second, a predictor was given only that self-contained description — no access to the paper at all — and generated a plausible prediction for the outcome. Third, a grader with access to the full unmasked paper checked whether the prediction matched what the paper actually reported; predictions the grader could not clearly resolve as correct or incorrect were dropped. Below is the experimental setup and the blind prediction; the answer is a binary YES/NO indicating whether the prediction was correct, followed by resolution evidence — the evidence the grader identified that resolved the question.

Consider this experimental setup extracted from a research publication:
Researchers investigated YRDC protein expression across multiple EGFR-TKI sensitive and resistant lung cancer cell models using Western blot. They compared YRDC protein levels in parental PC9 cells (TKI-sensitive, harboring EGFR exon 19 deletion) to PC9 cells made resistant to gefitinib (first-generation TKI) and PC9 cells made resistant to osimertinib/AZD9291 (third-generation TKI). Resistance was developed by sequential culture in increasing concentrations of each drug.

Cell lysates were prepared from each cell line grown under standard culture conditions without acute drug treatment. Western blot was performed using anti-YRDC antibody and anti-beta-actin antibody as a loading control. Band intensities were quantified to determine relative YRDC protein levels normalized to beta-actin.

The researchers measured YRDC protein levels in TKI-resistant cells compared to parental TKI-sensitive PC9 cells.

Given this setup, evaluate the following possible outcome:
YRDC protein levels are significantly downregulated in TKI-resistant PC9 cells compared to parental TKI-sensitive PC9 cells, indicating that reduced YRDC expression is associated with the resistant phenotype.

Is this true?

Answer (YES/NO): NO